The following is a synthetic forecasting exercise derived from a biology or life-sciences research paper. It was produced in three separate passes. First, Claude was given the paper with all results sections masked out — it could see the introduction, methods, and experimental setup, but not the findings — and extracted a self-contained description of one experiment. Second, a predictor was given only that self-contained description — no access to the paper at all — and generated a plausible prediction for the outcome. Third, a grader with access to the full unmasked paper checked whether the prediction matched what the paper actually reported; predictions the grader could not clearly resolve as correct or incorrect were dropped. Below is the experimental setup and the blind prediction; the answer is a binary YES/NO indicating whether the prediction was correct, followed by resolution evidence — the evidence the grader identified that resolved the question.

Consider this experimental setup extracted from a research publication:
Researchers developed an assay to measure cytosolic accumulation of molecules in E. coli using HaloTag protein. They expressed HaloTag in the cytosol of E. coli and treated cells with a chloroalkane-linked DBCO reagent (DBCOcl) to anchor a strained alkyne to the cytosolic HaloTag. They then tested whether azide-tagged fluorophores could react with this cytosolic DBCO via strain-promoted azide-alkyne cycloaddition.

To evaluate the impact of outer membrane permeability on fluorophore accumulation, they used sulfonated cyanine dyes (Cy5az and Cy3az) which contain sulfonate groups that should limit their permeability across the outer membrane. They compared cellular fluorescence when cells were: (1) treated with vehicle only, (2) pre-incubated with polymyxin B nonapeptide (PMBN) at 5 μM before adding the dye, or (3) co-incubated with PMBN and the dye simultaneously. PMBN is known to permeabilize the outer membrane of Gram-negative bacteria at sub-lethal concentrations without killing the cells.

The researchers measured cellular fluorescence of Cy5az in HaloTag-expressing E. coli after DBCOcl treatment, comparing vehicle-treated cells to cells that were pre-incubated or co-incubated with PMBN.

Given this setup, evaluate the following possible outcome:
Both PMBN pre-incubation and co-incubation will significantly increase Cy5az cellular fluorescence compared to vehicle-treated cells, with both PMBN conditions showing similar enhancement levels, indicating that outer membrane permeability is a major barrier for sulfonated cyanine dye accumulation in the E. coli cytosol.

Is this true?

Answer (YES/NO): NO